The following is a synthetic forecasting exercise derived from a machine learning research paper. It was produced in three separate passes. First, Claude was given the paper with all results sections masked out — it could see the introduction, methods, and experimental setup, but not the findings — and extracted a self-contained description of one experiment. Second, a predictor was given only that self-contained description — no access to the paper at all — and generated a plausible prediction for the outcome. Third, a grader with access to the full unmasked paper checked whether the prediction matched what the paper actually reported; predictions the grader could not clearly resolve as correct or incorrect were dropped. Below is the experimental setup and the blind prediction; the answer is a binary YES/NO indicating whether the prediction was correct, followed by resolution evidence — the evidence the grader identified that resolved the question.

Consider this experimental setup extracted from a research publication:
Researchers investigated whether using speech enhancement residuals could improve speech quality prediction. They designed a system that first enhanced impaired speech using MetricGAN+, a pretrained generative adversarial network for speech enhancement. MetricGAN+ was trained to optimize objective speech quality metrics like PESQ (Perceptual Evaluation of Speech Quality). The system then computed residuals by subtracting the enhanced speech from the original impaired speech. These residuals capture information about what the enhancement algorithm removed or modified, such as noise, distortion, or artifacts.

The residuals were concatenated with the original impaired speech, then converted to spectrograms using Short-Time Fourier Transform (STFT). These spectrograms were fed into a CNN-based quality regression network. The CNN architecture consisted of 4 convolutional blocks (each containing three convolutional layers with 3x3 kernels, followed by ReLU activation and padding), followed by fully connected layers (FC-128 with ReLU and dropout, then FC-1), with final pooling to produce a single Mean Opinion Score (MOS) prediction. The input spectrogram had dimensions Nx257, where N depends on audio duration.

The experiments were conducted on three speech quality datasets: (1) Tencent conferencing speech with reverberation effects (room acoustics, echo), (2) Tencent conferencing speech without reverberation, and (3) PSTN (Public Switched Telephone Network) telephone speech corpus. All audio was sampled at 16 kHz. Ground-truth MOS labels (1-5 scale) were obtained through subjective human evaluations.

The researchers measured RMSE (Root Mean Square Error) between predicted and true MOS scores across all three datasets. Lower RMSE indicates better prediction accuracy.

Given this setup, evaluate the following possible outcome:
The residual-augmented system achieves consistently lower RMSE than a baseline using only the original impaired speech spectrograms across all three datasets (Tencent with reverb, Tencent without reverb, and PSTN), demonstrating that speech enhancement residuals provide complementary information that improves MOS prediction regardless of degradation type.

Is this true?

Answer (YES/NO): NO